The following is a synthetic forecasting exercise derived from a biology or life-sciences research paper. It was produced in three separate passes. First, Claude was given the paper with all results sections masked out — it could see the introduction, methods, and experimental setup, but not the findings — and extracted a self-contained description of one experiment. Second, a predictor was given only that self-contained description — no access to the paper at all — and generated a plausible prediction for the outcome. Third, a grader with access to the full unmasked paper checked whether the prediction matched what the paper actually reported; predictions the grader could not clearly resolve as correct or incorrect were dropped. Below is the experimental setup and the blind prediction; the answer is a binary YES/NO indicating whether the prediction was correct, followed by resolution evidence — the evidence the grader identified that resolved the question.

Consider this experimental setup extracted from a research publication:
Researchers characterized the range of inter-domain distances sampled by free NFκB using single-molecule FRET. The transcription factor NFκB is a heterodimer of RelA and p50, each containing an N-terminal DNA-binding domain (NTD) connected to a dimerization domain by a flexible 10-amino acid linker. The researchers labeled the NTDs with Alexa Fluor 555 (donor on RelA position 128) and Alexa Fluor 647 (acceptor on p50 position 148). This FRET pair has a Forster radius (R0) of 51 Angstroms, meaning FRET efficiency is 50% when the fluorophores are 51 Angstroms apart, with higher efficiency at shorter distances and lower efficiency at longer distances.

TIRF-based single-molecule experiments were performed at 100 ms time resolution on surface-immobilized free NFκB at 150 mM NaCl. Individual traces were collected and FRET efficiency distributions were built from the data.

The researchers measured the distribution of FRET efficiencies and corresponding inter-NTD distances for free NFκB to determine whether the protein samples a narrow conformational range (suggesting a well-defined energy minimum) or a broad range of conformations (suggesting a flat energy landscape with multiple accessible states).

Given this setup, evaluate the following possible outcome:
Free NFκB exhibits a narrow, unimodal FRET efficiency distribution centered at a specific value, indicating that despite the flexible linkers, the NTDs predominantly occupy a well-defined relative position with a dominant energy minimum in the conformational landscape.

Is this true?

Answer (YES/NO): NO